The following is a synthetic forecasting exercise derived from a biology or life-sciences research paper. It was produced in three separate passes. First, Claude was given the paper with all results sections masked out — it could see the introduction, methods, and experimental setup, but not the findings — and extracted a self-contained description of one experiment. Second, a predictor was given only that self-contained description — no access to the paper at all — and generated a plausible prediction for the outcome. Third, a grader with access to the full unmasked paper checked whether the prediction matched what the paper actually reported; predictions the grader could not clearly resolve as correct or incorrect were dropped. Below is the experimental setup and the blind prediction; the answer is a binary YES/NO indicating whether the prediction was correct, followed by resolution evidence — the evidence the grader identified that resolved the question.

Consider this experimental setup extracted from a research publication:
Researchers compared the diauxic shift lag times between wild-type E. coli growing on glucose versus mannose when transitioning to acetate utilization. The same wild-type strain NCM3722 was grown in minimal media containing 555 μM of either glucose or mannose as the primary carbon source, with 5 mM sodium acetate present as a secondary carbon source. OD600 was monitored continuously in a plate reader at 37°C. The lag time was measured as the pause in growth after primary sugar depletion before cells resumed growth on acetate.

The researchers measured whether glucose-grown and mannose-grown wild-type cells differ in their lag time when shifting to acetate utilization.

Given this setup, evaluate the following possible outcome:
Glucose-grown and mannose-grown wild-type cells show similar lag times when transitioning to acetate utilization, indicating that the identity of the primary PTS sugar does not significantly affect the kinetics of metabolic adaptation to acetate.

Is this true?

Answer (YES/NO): NO